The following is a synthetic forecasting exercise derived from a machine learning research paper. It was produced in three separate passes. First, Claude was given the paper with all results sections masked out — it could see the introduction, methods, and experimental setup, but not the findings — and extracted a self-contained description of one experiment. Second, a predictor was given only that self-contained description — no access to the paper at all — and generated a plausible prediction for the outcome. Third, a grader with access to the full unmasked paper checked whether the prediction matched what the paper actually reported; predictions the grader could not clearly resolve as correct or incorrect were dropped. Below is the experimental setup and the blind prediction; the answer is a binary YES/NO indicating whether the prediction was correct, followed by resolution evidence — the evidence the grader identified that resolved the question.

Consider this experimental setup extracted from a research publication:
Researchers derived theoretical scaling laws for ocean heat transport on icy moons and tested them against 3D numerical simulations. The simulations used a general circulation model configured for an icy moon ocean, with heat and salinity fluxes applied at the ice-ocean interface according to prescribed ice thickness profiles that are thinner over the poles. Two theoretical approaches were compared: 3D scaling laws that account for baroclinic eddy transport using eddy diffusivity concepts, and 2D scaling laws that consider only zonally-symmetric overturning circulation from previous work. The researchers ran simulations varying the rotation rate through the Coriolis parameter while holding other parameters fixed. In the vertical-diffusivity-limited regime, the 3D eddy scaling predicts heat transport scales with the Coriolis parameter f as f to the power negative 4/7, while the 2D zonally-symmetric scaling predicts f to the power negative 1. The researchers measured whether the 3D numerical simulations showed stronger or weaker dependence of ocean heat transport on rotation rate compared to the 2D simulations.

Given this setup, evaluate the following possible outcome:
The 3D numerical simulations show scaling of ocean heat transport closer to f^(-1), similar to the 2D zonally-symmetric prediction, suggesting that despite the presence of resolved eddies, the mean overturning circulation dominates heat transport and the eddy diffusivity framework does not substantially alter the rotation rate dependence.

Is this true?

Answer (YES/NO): NO